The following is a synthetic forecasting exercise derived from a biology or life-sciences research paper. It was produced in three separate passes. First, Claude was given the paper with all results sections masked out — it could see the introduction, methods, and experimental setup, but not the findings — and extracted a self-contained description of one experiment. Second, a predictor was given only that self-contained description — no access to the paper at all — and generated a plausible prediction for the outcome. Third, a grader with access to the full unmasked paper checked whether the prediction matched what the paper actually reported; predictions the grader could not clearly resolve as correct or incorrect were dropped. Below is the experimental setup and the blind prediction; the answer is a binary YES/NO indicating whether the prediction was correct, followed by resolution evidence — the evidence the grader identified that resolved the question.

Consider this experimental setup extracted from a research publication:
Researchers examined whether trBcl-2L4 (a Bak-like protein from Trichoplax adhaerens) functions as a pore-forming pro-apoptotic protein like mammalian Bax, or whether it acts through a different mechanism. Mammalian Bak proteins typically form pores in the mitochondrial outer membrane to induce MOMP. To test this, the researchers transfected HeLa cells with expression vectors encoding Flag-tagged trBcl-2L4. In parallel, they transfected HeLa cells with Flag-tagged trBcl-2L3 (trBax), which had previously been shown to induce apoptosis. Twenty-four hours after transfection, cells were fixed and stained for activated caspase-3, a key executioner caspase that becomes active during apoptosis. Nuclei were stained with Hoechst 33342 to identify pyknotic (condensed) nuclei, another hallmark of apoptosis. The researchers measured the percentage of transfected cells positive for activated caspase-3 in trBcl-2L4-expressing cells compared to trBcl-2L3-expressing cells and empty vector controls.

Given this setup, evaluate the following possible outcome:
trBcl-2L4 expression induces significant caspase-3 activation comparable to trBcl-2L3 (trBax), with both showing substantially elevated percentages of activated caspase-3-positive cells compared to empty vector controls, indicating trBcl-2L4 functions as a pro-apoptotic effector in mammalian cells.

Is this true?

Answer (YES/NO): YES